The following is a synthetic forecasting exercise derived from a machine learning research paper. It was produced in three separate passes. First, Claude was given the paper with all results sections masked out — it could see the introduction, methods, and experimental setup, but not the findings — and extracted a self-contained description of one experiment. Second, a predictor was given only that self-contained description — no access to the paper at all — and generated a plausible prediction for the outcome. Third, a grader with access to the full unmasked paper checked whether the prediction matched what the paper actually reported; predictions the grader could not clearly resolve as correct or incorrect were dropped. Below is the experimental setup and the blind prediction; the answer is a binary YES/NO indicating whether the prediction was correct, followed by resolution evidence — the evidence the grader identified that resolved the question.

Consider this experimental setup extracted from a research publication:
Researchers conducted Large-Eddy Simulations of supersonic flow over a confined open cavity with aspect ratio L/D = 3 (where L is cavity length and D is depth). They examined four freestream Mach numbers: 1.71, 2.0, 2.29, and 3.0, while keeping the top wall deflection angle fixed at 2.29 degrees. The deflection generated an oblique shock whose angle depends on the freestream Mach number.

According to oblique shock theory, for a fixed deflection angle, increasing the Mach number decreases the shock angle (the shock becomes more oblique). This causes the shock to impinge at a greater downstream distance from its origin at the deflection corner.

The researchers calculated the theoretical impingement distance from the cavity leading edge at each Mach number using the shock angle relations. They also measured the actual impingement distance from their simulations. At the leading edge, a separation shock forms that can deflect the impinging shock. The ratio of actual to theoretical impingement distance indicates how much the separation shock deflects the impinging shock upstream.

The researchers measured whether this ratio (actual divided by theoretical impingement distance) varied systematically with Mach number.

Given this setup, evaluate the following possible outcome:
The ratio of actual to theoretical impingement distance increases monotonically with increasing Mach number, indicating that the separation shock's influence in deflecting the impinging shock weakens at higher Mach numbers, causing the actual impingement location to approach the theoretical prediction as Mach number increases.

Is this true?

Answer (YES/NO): NO